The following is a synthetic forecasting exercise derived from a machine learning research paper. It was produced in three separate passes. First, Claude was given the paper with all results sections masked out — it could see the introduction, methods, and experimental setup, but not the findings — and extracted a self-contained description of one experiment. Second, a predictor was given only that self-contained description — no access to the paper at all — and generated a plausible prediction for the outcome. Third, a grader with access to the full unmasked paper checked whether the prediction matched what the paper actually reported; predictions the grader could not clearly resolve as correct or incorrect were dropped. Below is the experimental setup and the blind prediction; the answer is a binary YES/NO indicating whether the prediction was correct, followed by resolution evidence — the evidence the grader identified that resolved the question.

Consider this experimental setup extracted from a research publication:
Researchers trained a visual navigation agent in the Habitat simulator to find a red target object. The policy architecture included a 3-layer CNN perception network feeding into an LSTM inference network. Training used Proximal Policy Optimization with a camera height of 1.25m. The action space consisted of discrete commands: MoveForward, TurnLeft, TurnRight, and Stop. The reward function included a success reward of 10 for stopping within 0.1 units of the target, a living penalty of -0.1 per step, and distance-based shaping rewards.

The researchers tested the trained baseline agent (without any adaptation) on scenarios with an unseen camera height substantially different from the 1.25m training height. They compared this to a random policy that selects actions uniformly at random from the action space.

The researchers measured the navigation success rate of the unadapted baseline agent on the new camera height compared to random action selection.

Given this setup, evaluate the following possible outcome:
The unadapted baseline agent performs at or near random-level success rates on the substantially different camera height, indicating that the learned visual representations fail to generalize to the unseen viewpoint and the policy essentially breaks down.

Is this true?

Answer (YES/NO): YES